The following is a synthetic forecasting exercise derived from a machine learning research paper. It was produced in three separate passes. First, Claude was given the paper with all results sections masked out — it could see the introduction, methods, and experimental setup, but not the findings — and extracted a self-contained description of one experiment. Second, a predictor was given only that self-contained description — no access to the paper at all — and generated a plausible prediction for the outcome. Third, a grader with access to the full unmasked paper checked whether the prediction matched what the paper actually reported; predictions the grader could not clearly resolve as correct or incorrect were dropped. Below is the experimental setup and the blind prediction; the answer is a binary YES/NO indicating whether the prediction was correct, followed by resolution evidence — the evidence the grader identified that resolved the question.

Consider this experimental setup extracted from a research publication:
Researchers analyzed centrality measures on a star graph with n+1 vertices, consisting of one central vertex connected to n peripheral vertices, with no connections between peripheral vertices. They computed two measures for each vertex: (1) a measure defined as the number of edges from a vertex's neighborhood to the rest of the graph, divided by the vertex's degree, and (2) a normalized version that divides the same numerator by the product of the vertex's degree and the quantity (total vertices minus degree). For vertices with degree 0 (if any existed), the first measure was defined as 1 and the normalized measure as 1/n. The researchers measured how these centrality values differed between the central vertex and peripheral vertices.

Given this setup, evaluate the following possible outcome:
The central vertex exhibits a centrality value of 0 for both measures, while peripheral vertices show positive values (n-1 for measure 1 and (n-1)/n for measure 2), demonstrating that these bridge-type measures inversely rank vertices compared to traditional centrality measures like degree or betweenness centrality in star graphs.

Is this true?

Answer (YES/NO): NO